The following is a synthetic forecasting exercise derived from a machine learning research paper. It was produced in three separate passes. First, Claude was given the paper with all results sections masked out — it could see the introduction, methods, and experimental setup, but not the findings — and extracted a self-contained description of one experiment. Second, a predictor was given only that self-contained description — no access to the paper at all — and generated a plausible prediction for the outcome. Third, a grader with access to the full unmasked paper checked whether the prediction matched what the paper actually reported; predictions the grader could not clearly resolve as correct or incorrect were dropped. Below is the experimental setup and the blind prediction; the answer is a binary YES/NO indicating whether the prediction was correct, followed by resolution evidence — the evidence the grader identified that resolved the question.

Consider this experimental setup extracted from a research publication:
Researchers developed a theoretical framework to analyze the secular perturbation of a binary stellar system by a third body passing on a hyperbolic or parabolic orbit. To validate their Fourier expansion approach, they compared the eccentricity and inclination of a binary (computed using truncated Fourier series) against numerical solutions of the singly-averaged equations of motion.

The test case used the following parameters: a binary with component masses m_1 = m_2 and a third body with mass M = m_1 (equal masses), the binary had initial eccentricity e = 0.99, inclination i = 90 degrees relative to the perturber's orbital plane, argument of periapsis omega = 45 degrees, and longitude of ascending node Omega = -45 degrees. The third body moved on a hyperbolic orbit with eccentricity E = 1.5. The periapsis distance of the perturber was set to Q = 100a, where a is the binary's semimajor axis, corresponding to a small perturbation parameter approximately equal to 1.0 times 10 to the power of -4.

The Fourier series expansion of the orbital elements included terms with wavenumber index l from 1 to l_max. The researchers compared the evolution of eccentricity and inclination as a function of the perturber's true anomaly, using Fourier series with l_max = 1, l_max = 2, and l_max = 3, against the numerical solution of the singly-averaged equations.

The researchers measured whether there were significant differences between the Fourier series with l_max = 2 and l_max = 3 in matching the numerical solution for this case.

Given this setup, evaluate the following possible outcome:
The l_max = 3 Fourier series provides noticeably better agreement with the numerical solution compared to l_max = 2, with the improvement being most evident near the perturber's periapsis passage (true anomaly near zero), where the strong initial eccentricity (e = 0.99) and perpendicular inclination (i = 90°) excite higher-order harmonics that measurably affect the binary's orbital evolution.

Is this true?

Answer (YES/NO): NO